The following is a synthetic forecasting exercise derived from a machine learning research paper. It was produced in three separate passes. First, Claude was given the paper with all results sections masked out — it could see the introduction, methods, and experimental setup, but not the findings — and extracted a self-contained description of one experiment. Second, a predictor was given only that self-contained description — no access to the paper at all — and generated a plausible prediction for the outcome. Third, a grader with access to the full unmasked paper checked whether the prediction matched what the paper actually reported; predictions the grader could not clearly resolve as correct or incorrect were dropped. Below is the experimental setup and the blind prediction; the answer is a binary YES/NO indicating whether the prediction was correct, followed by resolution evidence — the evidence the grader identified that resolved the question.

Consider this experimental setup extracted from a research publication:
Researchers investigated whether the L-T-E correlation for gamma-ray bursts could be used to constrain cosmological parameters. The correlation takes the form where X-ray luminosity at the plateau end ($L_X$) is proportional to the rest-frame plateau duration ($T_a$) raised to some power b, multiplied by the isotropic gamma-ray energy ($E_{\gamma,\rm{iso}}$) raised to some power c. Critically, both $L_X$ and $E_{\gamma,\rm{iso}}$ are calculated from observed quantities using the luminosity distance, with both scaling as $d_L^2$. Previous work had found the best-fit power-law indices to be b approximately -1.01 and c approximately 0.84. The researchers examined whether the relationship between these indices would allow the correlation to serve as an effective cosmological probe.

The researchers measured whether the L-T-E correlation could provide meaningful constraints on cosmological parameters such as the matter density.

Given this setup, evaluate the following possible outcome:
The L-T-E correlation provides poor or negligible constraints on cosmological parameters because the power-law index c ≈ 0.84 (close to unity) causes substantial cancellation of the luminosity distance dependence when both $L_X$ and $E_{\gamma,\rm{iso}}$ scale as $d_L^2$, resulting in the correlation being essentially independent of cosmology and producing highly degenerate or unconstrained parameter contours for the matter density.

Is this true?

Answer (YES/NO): YES